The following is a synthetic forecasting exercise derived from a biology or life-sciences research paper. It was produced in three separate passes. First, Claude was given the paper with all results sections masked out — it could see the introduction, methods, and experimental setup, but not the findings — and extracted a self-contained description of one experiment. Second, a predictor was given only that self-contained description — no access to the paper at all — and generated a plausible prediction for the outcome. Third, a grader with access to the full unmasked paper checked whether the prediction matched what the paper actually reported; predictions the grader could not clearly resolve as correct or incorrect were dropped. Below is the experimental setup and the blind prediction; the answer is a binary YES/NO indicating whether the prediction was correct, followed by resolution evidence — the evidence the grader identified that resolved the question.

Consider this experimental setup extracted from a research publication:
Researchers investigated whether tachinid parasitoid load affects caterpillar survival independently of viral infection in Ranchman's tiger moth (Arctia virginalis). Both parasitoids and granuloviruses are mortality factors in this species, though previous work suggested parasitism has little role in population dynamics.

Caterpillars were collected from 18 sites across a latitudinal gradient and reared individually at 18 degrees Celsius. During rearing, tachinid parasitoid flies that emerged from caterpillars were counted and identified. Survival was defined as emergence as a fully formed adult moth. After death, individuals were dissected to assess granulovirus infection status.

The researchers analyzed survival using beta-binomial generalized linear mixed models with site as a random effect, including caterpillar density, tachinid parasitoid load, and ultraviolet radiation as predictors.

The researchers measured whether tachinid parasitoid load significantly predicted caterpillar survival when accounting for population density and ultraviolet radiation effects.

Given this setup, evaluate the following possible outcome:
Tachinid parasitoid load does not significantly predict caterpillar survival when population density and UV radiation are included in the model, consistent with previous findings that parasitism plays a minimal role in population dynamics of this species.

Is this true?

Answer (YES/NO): NO